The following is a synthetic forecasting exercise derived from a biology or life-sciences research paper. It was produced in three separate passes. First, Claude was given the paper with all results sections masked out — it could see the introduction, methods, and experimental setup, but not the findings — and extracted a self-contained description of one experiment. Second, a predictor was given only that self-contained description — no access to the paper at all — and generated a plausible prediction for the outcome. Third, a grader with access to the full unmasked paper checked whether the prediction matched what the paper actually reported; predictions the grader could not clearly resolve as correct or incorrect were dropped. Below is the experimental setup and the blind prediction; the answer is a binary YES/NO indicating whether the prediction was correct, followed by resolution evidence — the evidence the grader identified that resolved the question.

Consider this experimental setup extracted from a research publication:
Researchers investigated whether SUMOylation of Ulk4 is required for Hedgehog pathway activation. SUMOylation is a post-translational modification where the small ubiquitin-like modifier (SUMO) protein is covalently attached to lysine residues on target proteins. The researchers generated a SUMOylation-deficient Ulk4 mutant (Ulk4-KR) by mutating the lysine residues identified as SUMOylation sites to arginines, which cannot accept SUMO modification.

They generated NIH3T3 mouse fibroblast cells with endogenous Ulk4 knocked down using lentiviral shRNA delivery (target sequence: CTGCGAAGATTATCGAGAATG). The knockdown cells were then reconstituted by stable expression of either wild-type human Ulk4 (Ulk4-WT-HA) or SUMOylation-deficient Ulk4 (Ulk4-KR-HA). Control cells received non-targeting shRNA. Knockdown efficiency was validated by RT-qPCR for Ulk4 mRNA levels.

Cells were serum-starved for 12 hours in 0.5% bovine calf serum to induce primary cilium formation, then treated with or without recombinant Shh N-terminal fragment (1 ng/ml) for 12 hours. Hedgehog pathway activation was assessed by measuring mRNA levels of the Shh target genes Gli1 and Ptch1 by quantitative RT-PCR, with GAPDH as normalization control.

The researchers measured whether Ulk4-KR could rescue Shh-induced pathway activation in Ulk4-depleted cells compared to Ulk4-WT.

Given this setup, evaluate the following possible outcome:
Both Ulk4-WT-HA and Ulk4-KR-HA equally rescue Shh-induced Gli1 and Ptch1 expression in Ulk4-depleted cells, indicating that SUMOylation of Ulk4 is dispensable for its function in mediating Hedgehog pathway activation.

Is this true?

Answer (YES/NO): NO